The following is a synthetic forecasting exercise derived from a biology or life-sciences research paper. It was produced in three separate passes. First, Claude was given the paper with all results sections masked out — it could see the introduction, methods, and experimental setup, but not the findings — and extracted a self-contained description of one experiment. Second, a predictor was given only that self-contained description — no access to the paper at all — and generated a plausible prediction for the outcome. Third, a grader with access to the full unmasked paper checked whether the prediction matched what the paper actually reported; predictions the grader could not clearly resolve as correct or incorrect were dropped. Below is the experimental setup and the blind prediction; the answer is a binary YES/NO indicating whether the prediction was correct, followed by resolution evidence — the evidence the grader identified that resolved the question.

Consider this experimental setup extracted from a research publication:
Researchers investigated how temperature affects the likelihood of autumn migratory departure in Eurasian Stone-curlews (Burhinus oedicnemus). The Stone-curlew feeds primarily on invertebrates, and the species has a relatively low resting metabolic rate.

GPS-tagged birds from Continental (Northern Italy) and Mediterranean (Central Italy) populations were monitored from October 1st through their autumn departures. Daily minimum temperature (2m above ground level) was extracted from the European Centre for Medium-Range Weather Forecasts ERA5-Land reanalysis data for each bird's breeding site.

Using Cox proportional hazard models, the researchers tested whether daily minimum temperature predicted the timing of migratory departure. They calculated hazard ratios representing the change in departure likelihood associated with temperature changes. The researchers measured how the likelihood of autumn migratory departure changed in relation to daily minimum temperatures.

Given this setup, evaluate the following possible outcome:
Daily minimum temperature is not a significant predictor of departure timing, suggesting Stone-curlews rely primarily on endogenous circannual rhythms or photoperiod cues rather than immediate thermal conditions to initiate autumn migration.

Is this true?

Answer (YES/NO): NO